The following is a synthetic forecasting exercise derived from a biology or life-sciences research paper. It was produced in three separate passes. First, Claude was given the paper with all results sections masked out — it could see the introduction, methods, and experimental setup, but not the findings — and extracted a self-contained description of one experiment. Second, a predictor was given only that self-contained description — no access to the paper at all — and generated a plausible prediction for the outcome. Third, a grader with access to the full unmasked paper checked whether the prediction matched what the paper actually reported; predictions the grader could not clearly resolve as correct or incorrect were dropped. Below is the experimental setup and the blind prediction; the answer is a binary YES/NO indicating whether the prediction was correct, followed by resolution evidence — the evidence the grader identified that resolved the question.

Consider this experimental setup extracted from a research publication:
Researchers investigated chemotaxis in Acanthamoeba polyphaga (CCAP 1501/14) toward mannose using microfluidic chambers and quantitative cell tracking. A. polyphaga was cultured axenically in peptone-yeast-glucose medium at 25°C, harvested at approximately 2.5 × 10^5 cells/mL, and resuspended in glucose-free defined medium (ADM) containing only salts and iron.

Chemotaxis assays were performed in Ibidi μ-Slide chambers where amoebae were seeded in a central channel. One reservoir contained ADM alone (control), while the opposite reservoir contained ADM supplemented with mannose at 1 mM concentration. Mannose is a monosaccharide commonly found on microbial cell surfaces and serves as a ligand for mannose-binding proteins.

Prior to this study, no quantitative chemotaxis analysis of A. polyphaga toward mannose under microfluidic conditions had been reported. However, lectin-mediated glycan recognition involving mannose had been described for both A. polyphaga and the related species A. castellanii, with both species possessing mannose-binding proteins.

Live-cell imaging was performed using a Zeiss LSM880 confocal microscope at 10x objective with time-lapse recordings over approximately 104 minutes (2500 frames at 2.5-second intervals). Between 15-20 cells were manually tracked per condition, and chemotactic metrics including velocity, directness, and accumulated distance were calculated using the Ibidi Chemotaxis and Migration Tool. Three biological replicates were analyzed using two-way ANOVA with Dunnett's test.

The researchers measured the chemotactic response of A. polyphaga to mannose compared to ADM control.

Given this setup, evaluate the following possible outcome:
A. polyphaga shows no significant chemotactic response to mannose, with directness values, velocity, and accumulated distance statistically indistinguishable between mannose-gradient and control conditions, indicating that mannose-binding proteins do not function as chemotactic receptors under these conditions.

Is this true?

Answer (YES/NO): YES